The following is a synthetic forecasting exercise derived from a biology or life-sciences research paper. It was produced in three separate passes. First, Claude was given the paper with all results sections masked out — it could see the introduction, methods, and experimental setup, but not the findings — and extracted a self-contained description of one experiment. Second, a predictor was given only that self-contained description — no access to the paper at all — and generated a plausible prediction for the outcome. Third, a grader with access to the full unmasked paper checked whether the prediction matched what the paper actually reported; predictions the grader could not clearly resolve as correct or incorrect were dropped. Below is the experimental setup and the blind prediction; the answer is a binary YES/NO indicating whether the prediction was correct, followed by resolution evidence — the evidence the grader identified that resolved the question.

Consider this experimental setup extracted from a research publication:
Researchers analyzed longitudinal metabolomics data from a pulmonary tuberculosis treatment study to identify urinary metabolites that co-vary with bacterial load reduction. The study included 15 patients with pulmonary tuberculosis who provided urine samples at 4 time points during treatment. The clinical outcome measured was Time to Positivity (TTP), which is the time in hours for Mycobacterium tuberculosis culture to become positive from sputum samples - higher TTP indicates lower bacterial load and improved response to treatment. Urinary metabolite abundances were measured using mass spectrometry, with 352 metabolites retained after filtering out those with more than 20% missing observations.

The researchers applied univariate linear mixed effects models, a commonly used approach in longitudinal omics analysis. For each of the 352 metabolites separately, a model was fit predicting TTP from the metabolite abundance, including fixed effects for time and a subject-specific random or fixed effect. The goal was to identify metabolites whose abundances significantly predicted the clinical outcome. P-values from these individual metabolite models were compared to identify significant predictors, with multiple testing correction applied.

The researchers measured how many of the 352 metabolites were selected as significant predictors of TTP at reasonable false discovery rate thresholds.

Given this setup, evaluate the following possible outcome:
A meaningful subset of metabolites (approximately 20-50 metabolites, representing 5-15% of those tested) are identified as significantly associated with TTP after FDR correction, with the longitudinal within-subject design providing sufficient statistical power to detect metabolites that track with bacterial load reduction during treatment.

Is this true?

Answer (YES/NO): NO